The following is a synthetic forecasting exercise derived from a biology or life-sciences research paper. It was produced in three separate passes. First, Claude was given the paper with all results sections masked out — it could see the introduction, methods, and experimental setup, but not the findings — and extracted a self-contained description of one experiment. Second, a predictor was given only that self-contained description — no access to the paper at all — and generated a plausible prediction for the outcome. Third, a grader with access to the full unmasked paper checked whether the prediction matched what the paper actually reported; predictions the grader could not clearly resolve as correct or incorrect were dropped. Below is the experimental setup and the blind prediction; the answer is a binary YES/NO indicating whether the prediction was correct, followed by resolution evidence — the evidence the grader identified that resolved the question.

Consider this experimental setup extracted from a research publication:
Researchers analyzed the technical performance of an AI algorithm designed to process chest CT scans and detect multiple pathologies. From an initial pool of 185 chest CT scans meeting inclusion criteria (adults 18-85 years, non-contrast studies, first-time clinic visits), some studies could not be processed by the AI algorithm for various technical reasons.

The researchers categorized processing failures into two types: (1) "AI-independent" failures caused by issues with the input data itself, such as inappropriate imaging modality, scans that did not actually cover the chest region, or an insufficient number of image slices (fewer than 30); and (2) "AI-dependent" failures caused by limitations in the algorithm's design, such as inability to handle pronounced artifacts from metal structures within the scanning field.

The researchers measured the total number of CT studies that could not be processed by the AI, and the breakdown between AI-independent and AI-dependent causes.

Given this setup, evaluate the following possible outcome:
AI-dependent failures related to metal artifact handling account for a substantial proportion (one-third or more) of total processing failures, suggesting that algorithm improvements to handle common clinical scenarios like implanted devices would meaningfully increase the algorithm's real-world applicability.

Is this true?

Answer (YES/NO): NO